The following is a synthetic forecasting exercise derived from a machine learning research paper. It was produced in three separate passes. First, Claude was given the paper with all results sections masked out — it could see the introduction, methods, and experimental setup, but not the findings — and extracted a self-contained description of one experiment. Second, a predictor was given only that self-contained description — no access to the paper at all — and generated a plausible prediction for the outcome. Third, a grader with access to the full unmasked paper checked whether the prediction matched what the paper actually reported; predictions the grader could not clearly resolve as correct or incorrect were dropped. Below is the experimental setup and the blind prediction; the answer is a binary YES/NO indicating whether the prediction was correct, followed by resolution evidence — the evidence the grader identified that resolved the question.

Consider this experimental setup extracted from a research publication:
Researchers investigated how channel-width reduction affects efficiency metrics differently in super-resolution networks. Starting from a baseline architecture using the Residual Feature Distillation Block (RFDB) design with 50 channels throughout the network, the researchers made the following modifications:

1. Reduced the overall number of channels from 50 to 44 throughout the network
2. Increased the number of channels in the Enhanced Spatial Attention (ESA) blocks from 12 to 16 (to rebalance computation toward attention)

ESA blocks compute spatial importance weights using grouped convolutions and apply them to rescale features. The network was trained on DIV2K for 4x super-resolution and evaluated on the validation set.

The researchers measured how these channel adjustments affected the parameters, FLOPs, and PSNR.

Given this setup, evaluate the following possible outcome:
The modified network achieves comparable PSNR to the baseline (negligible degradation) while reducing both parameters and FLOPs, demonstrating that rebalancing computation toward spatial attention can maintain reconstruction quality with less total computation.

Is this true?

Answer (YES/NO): YES